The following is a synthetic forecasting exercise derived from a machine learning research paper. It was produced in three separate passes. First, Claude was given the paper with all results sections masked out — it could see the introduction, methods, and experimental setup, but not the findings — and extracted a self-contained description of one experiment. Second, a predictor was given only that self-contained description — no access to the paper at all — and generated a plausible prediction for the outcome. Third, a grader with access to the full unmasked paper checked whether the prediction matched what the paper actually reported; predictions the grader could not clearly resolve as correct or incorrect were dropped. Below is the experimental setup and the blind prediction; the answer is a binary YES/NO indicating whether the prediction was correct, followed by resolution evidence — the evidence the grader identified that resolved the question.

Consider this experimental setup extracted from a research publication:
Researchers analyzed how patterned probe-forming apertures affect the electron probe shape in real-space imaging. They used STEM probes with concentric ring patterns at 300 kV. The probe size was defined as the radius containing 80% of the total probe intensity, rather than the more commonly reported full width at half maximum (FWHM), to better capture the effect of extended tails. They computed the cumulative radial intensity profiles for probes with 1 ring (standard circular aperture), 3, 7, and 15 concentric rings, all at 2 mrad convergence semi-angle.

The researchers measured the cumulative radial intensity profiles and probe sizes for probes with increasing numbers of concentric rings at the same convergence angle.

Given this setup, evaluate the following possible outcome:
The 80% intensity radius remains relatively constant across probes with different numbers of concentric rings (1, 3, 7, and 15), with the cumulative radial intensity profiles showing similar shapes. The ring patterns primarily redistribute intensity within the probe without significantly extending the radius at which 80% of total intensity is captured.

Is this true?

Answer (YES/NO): NO